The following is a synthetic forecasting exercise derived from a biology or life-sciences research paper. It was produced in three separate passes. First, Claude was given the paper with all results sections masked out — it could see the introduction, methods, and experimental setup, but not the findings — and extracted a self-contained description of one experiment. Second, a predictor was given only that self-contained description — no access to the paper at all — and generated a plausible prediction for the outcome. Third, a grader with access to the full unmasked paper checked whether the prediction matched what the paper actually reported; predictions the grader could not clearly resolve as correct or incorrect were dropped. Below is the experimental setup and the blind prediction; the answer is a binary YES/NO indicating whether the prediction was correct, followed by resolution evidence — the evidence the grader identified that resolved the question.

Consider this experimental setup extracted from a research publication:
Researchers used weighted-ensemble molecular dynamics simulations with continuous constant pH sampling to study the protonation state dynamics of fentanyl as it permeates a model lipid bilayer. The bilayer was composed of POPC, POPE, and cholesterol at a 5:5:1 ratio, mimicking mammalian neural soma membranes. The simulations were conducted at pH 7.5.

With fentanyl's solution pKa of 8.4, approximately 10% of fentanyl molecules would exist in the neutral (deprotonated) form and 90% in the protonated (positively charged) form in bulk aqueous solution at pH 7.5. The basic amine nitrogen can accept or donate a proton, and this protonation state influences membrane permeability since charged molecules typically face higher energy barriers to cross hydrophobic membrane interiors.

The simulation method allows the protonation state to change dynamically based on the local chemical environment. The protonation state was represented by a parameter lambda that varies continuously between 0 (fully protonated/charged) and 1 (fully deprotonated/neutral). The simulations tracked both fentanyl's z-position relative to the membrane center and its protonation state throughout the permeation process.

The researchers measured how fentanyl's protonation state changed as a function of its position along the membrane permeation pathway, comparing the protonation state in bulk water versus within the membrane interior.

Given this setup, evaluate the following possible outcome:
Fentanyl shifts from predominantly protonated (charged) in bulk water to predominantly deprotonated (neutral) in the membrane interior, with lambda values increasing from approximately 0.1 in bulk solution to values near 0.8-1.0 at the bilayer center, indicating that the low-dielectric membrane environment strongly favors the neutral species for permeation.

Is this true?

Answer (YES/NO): YES